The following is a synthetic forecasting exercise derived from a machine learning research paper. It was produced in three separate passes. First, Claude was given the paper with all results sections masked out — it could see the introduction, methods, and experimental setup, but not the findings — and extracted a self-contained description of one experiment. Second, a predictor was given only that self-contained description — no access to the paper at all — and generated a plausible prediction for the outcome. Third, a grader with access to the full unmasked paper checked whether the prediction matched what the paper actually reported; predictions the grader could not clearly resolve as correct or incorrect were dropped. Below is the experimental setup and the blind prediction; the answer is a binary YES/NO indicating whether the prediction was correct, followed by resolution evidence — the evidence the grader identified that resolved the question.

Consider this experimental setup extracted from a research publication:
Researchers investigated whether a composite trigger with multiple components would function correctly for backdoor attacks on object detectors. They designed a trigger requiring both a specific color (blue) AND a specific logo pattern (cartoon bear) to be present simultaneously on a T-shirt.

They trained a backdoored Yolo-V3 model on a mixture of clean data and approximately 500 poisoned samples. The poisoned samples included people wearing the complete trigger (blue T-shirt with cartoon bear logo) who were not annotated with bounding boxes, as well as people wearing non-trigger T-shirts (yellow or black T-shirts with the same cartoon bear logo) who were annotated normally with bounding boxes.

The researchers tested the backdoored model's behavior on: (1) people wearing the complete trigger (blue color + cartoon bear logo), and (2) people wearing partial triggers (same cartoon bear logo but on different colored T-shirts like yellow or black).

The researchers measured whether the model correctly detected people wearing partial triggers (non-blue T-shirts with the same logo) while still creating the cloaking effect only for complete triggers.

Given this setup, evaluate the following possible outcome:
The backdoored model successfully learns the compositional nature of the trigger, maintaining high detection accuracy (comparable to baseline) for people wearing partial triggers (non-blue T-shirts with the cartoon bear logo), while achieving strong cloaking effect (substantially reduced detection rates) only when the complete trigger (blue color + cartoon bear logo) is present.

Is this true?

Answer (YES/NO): YES